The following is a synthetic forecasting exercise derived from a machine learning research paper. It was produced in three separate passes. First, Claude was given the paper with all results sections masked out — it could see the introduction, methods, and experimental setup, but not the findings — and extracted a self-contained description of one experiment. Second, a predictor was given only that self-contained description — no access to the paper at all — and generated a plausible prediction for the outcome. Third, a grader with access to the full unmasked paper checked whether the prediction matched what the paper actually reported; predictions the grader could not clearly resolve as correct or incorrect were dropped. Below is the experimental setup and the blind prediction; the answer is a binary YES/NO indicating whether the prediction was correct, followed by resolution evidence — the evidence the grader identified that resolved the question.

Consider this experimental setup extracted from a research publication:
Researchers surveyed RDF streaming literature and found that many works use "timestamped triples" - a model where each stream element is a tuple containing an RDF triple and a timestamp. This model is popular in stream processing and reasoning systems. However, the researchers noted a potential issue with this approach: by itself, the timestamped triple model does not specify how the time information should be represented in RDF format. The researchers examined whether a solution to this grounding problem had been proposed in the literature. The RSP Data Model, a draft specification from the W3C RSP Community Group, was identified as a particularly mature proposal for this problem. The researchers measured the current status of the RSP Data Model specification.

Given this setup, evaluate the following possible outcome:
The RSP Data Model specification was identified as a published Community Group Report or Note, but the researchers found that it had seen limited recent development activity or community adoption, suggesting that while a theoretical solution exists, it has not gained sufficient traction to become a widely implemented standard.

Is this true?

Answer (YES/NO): NO